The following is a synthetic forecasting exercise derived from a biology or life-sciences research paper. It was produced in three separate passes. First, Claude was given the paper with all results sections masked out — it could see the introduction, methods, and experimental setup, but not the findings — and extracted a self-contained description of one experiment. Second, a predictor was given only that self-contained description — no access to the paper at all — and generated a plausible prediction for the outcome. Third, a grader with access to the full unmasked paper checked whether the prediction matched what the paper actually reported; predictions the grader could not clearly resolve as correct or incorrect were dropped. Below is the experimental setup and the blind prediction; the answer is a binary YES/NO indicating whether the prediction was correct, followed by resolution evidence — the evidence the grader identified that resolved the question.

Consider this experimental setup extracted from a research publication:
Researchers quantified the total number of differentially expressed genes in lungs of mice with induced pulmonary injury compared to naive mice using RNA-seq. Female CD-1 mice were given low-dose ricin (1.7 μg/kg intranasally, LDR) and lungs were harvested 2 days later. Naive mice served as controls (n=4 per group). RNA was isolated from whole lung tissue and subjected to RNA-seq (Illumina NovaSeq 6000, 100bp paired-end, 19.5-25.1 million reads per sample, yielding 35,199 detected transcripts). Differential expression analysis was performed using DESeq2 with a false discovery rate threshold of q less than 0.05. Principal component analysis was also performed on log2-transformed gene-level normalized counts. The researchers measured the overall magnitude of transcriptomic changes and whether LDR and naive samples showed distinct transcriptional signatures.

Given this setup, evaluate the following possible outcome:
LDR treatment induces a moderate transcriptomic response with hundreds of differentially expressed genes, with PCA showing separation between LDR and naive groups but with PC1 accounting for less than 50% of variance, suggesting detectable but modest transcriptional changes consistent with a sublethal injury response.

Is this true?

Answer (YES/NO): NO